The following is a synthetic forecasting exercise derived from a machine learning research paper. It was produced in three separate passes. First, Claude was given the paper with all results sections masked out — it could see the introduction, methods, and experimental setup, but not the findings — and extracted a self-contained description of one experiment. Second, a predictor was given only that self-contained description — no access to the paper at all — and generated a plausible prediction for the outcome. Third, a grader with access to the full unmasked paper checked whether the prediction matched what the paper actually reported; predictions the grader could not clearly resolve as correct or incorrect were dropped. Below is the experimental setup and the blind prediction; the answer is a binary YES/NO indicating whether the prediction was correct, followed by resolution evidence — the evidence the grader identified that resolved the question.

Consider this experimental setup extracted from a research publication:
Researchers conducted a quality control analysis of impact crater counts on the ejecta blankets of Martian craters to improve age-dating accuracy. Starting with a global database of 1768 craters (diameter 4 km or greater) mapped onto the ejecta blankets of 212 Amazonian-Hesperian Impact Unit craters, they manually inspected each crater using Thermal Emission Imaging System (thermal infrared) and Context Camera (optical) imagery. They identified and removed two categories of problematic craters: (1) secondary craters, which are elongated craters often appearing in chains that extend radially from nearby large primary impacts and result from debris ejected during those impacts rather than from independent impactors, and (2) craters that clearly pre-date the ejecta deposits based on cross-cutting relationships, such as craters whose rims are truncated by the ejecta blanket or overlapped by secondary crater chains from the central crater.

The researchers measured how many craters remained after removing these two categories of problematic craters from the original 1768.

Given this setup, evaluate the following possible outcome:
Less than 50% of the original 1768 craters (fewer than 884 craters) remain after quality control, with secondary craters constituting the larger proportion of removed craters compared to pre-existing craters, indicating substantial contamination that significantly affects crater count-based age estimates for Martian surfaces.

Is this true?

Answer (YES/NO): NO